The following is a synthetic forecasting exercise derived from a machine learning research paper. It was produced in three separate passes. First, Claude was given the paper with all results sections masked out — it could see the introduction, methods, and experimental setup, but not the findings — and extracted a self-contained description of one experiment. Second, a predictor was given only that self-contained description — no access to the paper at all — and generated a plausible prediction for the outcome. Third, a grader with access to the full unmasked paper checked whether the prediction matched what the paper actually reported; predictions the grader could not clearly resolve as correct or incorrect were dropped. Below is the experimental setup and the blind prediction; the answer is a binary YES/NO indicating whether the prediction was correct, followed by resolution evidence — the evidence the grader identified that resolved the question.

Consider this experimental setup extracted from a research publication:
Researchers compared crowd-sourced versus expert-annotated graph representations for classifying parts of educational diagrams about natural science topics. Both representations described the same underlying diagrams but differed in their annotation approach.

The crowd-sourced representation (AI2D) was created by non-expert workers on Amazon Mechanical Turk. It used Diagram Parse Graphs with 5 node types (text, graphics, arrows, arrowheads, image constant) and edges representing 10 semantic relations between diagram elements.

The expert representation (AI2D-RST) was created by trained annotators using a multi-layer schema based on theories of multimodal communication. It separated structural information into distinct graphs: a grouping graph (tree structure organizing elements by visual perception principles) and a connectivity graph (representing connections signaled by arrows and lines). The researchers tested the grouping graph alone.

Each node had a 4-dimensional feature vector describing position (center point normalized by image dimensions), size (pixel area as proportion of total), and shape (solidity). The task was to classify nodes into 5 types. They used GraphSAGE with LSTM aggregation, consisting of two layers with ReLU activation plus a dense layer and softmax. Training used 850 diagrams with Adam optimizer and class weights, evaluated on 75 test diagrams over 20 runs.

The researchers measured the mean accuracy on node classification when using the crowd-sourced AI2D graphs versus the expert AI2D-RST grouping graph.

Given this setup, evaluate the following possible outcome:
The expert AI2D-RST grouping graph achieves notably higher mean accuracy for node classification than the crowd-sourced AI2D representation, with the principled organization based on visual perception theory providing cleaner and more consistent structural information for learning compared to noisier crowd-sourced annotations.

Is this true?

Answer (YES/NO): NO